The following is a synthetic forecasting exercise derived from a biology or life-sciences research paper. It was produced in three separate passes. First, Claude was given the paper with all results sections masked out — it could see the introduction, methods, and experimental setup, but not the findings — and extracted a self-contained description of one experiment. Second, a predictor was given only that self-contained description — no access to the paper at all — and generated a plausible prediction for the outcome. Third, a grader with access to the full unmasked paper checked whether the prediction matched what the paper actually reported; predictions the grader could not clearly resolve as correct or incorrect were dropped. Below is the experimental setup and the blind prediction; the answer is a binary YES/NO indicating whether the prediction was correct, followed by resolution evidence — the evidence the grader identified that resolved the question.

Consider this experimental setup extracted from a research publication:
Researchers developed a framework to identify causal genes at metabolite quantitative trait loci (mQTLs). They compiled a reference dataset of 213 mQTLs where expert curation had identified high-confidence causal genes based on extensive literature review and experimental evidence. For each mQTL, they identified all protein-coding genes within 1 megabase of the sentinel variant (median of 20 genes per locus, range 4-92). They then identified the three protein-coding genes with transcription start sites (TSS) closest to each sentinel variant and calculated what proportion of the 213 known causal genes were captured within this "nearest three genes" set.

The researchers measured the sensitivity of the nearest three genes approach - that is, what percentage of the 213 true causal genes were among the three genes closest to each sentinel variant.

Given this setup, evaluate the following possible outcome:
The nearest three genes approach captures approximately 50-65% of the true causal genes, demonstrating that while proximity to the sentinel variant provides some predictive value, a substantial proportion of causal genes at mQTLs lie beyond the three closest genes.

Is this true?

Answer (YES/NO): NO